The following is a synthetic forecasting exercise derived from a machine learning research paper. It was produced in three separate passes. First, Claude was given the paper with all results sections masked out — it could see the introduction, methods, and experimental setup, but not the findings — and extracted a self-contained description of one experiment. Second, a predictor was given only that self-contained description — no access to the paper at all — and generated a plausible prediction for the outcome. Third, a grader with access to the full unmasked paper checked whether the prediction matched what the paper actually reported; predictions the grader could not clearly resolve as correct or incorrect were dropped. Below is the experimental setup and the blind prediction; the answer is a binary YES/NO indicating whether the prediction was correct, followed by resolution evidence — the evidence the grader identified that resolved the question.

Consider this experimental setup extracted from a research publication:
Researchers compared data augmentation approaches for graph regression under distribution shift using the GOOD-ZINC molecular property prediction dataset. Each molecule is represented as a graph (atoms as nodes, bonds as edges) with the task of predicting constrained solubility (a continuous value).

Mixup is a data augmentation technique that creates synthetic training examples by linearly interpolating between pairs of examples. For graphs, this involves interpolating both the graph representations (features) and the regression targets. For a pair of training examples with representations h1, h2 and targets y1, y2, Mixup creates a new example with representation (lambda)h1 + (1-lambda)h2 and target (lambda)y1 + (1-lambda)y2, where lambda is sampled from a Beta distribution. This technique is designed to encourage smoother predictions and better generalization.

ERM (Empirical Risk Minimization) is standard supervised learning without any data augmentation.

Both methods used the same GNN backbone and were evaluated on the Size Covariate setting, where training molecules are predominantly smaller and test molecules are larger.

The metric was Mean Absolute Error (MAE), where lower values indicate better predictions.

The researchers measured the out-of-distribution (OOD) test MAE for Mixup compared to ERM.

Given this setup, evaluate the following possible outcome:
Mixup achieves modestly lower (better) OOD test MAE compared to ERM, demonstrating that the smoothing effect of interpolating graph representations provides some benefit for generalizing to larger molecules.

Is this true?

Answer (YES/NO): NO